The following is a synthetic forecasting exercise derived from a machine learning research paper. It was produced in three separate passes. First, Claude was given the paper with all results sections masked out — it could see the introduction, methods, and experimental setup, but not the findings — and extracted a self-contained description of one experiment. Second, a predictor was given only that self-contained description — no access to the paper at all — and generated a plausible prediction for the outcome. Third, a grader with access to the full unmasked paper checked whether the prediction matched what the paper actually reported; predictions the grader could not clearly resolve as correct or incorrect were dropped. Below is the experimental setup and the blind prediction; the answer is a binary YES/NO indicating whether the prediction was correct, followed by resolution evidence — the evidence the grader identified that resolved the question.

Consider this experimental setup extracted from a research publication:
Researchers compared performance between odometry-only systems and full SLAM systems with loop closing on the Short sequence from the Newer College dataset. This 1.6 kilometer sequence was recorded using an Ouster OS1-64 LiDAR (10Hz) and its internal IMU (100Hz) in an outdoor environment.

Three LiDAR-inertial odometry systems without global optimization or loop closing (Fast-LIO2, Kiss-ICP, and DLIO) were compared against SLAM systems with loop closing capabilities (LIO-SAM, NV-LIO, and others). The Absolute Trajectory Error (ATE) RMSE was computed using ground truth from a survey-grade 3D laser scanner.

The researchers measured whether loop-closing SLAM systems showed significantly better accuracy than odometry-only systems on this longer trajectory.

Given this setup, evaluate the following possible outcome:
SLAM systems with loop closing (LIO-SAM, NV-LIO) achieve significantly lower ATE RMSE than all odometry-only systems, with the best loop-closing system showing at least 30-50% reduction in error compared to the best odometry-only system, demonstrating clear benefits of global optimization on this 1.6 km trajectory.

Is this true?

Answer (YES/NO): NO